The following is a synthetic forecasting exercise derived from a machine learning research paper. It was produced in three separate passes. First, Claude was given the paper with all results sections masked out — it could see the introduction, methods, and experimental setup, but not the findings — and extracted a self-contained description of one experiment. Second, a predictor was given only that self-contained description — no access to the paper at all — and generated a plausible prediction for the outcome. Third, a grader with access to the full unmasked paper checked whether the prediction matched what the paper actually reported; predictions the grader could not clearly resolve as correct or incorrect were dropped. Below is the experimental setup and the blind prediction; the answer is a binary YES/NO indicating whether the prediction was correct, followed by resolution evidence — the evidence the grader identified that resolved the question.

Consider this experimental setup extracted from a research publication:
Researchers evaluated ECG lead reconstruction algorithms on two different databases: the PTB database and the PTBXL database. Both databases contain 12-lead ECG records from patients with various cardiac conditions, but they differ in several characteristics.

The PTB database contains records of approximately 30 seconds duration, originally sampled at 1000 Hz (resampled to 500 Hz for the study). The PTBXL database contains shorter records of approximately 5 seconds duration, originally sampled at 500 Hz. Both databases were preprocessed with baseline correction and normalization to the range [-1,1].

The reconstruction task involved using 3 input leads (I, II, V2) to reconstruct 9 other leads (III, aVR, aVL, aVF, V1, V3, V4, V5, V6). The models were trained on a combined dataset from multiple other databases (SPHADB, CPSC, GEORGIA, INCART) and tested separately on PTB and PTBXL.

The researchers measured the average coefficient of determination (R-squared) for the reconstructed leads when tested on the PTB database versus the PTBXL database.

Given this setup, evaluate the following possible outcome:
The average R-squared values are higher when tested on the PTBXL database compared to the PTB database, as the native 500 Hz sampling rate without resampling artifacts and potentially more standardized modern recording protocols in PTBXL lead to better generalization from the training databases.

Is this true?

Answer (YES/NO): YES